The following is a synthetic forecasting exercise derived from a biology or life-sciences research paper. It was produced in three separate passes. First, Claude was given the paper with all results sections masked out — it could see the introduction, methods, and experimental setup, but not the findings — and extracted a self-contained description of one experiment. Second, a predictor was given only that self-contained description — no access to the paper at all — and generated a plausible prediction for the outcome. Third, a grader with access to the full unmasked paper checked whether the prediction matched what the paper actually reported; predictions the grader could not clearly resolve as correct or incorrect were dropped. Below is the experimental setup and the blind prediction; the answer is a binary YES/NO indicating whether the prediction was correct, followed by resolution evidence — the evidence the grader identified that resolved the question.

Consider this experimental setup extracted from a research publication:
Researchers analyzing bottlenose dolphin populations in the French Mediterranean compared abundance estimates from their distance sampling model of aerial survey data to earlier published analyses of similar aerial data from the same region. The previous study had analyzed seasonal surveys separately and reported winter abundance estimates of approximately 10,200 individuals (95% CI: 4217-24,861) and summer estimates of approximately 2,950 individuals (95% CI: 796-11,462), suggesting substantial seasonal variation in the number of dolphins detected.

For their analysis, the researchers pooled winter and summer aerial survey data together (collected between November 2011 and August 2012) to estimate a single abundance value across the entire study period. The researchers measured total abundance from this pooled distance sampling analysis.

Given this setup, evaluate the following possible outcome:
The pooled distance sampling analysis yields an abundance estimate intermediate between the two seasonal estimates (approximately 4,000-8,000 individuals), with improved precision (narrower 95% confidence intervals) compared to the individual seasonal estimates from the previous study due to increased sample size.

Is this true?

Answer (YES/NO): NO